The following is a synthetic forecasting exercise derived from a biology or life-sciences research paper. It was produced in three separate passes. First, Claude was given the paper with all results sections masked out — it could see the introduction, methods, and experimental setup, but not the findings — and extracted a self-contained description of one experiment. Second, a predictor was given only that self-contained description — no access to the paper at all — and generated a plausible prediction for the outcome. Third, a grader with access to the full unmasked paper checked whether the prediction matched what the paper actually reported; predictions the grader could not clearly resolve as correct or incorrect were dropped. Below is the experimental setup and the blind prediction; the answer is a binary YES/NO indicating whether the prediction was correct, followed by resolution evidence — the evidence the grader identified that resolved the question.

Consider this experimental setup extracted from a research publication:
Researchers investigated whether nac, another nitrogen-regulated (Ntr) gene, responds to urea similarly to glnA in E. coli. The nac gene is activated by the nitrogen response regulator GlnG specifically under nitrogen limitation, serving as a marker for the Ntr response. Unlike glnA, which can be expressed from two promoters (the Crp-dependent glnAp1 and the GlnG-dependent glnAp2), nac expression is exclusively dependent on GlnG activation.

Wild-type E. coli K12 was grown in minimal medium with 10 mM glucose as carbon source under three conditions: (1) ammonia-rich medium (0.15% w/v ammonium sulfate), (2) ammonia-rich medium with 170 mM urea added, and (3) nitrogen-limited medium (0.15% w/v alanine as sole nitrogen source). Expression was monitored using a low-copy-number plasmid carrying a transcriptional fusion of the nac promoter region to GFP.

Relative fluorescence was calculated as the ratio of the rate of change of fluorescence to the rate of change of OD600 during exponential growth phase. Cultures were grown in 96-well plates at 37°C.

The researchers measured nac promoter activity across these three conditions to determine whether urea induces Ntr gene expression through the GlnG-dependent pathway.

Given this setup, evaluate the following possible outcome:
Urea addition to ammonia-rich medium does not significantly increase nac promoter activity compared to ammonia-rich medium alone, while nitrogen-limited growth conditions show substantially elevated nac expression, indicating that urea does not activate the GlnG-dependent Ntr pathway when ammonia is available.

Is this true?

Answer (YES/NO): YES